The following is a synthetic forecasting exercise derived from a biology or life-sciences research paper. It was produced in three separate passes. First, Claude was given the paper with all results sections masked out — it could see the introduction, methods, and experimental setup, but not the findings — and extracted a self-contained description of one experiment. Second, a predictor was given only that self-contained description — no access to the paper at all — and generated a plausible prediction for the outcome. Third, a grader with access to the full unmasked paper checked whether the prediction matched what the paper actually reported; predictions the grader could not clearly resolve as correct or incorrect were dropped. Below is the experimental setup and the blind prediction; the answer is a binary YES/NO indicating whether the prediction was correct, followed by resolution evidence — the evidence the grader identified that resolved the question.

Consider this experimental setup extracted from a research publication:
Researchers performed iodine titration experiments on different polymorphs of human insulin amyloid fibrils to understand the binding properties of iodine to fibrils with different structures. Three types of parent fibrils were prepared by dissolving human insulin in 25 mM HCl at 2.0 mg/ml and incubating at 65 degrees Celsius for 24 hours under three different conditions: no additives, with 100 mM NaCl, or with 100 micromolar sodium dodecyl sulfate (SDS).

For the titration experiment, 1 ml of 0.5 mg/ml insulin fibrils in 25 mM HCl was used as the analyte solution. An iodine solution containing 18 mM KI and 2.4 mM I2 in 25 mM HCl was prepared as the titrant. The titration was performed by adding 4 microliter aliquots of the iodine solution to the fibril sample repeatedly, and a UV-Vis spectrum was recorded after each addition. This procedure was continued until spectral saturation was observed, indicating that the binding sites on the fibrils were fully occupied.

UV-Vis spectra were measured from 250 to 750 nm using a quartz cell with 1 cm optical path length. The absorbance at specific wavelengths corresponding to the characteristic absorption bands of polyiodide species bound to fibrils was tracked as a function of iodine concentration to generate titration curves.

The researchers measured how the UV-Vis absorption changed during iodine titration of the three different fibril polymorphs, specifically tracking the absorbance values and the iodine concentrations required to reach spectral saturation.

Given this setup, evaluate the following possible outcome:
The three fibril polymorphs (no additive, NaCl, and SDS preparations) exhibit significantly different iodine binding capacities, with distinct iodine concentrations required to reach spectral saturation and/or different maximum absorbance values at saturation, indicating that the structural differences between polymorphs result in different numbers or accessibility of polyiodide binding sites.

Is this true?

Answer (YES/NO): NO